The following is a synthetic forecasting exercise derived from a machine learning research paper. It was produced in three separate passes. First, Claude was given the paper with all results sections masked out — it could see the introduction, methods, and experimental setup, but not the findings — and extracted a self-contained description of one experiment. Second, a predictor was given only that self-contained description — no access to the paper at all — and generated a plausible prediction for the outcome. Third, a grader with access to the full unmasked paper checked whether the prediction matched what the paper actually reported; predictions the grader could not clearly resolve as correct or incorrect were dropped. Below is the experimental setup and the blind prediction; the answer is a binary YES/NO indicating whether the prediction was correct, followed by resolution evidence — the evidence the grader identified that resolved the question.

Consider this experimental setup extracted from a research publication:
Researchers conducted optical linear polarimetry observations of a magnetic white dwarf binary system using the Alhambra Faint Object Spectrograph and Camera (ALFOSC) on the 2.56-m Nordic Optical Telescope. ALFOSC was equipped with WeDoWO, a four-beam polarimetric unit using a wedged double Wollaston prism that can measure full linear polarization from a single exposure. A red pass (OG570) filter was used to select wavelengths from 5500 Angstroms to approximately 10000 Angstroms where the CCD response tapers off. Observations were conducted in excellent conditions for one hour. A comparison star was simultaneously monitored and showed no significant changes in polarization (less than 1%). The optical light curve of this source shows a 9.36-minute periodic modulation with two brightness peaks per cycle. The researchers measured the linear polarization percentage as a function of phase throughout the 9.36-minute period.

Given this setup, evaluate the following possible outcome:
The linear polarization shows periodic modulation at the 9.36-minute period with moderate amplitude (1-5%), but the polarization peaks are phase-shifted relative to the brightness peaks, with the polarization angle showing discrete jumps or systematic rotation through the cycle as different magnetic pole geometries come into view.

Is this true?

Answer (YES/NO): NO